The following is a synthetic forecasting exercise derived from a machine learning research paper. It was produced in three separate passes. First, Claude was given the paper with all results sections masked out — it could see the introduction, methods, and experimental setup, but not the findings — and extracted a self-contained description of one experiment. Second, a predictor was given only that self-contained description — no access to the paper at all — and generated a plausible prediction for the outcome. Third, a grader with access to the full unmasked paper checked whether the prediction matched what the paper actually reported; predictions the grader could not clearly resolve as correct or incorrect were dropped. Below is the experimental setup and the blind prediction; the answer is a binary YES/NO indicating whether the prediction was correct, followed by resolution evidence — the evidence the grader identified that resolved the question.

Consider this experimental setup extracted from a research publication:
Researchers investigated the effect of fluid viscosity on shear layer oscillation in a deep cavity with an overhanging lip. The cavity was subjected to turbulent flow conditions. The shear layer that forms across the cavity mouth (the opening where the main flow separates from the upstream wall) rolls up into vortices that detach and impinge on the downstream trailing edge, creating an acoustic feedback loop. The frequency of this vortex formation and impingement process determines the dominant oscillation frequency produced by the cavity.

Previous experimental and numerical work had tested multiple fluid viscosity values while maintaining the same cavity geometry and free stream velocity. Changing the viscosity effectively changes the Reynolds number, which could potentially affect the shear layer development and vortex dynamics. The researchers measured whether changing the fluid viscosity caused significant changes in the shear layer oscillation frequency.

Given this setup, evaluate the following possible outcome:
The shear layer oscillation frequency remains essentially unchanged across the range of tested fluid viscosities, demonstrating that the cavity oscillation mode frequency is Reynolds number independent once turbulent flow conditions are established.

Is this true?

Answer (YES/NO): YES